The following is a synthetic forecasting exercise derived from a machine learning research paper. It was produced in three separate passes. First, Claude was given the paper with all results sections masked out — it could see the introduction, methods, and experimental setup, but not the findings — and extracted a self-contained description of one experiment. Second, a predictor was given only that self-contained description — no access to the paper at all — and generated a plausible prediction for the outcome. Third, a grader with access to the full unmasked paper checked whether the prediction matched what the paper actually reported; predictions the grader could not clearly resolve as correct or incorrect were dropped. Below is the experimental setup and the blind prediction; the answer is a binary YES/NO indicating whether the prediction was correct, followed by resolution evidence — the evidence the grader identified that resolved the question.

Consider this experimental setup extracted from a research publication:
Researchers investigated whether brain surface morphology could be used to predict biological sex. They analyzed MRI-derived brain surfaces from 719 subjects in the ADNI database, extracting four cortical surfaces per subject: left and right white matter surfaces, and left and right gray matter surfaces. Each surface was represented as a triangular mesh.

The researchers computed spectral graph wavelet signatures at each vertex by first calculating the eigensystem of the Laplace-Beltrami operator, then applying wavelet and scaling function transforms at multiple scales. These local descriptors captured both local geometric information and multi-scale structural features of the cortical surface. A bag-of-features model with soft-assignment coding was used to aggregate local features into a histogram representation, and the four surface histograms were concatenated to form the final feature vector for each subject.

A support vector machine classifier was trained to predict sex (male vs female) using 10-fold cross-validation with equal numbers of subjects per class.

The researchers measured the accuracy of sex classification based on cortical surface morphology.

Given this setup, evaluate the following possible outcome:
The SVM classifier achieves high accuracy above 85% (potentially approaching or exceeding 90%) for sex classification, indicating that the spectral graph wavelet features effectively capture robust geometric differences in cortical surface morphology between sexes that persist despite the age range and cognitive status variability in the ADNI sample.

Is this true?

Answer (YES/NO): NO